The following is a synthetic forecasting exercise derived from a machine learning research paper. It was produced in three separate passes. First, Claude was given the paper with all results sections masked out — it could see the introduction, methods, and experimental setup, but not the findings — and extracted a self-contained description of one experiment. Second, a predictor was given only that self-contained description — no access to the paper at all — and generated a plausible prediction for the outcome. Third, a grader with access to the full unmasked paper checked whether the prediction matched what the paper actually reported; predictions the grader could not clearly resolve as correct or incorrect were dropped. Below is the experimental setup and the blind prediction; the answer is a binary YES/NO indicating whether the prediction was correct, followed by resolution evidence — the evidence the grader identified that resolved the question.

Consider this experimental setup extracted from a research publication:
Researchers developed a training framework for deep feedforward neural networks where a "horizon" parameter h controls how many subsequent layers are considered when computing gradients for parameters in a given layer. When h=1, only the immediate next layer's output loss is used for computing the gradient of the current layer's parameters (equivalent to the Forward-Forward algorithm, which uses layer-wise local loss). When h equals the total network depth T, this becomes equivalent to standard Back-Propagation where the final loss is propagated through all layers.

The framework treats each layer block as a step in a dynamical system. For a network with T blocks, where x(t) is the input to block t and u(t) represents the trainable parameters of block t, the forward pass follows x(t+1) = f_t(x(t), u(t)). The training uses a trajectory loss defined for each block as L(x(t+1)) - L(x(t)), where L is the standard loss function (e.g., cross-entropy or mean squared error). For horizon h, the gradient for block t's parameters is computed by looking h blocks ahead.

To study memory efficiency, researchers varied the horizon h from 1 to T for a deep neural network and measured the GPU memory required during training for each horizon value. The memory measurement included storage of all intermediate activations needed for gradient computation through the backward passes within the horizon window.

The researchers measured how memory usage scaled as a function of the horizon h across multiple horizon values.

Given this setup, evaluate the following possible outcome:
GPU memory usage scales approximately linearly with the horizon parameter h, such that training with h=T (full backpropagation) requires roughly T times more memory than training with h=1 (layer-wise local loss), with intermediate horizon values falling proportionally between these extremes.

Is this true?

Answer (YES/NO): NO